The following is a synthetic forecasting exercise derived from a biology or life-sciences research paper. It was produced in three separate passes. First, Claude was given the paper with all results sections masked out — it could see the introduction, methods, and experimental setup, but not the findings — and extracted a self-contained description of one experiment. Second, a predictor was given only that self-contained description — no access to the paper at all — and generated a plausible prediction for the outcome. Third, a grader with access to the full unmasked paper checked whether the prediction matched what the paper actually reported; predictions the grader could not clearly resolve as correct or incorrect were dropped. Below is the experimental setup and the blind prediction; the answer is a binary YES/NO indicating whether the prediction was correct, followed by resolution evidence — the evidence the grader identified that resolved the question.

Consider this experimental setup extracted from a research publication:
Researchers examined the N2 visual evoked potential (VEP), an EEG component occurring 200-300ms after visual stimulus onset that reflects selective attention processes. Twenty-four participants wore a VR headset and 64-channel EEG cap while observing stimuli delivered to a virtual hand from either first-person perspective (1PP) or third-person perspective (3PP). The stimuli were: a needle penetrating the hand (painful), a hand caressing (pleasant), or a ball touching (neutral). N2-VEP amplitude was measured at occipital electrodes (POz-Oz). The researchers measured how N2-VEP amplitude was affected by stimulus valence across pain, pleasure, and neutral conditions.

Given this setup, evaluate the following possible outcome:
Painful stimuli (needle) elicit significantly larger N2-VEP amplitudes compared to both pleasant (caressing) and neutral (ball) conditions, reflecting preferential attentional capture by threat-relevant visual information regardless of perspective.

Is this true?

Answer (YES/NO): NO